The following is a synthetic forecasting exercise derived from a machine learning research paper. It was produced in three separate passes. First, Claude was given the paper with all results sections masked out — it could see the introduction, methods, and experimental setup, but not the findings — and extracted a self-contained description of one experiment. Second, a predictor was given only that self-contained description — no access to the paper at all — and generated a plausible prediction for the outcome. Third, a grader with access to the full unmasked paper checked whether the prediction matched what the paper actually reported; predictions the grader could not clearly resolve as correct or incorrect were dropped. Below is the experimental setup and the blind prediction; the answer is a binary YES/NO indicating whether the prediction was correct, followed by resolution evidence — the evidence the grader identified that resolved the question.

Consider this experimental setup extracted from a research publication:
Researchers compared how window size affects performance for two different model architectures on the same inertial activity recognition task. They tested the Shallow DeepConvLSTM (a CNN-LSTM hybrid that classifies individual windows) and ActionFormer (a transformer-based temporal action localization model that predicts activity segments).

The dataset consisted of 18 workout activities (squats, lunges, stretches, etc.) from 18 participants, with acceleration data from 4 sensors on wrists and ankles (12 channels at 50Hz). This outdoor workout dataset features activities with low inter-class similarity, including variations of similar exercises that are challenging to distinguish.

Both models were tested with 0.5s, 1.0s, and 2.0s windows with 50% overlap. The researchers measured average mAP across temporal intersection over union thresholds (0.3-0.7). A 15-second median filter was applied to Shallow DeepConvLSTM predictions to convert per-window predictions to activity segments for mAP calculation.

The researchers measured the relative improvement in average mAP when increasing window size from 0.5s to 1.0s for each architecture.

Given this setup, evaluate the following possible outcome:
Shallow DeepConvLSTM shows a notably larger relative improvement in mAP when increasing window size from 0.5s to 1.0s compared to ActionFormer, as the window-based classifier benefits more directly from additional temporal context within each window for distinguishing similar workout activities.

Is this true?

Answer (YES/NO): NO